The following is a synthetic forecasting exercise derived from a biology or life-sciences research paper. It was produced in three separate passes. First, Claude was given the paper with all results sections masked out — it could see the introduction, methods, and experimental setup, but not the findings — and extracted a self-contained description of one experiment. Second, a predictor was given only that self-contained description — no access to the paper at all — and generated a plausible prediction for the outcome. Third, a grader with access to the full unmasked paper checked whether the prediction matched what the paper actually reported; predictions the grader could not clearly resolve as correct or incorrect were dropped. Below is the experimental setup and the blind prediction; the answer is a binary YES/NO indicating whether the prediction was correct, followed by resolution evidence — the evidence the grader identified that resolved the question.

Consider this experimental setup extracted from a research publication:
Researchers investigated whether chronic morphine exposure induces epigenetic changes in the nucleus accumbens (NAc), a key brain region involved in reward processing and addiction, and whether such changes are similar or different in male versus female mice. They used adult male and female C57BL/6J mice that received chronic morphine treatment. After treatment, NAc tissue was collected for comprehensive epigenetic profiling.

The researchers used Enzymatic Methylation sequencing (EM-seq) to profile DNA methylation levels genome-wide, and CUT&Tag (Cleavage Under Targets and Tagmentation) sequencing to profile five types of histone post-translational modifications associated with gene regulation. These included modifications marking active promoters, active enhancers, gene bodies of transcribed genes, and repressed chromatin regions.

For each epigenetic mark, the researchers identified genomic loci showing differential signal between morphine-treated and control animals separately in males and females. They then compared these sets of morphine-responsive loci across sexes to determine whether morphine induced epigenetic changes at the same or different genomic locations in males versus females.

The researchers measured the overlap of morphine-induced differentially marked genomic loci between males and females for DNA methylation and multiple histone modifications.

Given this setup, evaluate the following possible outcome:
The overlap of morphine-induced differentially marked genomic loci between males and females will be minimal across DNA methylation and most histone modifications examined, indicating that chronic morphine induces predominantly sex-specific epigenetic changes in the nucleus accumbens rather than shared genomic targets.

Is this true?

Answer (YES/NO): YES